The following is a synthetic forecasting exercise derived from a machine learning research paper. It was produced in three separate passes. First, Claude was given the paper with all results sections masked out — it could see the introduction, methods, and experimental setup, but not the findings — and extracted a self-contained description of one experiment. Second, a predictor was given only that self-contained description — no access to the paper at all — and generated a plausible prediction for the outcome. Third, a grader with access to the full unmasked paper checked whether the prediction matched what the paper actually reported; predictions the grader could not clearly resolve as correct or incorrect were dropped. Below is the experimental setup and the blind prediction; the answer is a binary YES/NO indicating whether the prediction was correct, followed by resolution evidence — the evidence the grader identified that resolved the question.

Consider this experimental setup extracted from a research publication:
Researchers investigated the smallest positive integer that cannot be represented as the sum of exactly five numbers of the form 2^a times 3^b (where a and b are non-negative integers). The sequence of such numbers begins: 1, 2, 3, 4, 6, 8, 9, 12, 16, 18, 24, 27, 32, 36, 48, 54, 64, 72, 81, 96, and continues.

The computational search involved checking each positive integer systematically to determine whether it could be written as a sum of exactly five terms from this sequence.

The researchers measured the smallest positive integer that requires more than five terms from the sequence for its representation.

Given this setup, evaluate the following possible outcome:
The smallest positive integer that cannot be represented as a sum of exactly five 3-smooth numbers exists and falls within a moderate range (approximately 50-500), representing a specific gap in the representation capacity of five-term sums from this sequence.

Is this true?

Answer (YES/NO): NO